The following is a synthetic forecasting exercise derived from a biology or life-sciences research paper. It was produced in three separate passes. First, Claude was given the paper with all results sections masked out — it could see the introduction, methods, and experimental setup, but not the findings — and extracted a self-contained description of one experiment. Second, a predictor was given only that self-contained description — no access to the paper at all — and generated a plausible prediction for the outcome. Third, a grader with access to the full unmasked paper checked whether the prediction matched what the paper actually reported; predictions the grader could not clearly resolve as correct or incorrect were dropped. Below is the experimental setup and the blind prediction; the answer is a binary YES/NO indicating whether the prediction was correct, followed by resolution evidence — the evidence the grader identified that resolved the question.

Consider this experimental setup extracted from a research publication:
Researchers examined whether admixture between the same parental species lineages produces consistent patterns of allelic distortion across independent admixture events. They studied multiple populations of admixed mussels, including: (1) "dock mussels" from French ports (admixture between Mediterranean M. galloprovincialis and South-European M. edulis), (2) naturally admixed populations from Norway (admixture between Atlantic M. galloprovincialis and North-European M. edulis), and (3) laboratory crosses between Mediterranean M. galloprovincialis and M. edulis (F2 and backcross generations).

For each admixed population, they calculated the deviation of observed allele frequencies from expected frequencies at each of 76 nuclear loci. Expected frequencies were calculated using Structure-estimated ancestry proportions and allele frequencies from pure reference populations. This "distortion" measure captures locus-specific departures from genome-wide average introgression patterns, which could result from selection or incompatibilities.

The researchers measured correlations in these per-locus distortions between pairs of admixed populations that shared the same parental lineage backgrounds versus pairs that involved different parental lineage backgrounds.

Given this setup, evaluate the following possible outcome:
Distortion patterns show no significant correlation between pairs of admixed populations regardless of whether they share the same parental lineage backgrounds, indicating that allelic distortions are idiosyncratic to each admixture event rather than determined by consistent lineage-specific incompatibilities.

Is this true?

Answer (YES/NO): NO